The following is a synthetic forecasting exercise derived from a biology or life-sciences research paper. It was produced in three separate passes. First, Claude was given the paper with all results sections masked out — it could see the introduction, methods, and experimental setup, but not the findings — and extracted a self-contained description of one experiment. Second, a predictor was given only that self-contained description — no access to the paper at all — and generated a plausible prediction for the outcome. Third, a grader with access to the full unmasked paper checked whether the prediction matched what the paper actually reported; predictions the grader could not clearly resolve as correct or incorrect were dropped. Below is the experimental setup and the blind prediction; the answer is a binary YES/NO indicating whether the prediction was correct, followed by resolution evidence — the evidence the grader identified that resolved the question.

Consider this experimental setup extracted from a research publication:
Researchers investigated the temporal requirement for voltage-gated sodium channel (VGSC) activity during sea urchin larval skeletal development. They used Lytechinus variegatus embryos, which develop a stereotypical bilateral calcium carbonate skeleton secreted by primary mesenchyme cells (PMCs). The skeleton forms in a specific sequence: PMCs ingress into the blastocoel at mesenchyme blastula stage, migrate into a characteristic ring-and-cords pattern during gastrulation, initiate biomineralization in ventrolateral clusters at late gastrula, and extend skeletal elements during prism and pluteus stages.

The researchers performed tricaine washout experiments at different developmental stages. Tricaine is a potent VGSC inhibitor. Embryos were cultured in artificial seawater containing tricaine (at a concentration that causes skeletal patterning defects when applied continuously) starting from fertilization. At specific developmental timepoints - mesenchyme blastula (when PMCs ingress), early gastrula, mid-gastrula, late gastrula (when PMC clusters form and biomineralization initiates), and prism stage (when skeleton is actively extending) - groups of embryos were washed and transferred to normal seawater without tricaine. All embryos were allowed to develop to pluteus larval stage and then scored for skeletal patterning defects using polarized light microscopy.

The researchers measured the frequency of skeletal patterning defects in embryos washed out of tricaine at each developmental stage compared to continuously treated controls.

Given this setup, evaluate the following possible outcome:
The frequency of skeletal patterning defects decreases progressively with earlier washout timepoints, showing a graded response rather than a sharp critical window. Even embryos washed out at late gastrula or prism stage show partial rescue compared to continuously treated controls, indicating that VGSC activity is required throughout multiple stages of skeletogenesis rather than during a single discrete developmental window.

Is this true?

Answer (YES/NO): NO